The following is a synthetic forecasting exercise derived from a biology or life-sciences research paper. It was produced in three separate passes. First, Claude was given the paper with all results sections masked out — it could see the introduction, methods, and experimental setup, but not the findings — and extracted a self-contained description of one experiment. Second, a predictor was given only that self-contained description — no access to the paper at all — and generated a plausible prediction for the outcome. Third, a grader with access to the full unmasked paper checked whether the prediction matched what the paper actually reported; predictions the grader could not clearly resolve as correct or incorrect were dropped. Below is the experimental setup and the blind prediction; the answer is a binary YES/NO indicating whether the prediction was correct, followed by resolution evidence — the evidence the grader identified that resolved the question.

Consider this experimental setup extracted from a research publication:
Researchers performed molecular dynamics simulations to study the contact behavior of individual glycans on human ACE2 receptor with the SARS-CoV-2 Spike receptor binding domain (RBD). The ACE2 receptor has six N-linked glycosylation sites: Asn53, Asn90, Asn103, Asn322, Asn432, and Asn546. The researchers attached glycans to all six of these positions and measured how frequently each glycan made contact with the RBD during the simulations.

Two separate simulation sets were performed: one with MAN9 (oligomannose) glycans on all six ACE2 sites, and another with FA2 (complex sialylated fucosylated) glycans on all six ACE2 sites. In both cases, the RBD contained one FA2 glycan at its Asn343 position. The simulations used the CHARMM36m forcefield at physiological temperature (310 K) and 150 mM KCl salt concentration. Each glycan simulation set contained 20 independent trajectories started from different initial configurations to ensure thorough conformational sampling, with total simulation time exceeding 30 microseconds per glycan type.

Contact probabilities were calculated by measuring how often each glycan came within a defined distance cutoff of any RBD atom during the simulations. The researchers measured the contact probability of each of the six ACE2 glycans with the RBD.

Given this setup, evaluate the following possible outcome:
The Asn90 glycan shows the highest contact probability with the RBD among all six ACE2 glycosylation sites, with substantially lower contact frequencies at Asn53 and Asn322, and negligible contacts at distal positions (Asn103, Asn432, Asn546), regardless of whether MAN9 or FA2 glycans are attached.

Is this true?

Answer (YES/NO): NO